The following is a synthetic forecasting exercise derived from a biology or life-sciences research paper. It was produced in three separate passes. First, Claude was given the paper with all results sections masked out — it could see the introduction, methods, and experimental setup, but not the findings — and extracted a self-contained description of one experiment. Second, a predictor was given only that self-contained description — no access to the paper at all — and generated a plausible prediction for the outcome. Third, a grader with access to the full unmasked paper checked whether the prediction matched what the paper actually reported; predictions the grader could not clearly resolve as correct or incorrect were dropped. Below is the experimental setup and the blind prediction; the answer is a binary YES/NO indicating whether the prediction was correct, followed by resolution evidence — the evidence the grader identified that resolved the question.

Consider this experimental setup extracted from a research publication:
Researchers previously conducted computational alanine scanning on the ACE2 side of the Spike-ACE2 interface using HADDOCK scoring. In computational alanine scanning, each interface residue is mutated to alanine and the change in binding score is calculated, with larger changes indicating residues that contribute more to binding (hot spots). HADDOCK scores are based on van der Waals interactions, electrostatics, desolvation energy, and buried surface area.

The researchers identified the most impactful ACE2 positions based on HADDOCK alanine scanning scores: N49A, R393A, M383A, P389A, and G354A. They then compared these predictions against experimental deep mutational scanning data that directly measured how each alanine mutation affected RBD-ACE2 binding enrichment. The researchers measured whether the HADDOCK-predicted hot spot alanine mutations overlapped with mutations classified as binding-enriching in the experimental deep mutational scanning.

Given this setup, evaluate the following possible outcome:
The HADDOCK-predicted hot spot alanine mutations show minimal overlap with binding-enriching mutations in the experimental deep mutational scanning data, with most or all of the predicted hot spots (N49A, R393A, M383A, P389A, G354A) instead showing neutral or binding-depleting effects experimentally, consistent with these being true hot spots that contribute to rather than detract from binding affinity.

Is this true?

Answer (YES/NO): NO